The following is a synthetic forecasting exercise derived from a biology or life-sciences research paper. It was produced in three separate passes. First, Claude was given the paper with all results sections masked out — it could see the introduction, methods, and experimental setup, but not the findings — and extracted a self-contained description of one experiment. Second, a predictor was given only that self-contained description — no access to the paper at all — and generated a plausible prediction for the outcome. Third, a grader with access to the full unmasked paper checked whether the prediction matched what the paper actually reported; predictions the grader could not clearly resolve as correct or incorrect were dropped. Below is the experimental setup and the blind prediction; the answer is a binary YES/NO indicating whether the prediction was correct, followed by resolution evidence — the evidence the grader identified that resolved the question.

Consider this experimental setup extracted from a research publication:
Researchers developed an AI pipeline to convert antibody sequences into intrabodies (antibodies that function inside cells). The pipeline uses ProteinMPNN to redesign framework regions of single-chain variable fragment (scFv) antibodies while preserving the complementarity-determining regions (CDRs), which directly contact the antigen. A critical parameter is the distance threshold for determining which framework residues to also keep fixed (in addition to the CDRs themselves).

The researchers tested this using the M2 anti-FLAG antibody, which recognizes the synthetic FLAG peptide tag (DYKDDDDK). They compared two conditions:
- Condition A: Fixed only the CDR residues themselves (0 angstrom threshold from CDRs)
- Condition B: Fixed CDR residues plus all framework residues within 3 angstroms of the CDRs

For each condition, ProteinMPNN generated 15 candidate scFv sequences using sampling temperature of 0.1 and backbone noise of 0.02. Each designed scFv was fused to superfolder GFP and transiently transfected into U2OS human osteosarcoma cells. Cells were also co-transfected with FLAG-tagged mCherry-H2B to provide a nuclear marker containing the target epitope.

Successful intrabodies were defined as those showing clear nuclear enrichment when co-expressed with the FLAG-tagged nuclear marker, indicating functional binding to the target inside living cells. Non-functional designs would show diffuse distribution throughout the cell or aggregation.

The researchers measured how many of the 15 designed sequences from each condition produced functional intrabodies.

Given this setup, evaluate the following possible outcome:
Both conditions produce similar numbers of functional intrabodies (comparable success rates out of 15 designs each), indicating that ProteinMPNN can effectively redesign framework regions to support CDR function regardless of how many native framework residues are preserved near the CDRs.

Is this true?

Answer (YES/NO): NO